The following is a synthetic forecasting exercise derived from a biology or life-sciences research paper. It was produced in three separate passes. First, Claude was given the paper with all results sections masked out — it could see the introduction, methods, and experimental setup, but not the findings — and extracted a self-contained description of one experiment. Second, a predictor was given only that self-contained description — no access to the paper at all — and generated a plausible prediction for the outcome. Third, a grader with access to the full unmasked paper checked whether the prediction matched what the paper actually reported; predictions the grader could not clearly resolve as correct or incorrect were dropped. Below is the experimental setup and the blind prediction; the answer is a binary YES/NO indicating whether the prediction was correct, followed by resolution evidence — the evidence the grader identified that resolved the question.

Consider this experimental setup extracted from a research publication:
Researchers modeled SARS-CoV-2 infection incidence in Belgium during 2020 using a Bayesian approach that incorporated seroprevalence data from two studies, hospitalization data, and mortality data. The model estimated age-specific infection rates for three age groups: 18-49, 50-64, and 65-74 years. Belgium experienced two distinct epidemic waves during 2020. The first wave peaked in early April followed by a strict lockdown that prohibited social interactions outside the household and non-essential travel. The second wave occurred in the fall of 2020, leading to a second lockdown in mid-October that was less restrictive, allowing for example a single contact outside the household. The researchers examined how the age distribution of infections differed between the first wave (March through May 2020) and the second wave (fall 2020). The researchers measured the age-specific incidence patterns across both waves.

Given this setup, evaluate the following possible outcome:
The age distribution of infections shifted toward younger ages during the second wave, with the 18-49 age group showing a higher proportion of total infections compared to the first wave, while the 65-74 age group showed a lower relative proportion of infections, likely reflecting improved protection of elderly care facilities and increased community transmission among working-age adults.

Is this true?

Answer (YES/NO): NO